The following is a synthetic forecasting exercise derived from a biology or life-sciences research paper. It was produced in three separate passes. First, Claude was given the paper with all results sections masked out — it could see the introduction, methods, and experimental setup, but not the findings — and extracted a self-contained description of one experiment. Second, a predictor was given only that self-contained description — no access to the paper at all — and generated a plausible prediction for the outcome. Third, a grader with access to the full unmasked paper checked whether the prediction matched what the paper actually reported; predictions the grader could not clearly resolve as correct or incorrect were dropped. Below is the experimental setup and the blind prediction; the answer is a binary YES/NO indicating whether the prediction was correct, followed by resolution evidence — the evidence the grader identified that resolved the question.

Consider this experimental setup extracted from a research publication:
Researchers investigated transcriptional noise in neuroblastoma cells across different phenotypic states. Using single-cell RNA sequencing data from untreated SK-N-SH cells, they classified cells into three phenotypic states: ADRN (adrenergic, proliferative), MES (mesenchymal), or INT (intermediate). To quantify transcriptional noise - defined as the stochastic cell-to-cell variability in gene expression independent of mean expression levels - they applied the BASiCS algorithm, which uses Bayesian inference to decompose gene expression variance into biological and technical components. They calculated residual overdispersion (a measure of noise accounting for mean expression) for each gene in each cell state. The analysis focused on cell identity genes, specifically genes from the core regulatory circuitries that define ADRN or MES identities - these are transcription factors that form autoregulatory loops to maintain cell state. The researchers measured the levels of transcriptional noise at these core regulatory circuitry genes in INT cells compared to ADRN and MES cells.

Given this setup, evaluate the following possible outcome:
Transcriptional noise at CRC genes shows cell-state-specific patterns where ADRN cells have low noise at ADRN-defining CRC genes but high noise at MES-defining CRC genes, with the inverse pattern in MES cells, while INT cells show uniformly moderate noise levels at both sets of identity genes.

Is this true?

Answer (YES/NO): NO